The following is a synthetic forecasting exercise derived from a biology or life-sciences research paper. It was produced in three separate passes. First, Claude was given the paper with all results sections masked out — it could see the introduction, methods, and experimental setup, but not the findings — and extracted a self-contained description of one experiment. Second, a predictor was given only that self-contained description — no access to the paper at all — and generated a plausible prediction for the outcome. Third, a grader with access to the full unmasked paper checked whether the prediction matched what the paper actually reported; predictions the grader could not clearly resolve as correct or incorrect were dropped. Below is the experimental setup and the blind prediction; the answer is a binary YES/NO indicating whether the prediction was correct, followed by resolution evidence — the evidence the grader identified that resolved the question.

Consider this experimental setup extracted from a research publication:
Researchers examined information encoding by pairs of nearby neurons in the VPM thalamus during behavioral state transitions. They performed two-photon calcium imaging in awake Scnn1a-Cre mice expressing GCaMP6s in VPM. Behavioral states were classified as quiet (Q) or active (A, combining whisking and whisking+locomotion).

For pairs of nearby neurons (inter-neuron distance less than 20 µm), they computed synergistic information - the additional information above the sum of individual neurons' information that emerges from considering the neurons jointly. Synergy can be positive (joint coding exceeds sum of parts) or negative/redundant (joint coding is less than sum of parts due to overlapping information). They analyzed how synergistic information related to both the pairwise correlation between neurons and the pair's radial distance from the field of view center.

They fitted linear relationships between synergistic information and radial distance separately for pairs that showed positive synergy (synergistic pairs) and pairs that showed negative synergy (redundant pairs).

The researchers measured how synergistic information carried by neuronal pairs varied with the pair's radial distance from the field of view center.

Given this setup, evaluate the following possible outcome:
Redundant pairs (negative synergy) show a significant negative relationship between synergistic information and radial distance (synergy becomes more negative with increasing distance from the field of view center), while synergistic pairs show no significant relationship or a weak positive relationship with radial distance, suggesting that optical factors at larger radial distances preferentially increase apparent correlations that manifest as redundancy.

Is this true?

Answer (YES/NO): NO